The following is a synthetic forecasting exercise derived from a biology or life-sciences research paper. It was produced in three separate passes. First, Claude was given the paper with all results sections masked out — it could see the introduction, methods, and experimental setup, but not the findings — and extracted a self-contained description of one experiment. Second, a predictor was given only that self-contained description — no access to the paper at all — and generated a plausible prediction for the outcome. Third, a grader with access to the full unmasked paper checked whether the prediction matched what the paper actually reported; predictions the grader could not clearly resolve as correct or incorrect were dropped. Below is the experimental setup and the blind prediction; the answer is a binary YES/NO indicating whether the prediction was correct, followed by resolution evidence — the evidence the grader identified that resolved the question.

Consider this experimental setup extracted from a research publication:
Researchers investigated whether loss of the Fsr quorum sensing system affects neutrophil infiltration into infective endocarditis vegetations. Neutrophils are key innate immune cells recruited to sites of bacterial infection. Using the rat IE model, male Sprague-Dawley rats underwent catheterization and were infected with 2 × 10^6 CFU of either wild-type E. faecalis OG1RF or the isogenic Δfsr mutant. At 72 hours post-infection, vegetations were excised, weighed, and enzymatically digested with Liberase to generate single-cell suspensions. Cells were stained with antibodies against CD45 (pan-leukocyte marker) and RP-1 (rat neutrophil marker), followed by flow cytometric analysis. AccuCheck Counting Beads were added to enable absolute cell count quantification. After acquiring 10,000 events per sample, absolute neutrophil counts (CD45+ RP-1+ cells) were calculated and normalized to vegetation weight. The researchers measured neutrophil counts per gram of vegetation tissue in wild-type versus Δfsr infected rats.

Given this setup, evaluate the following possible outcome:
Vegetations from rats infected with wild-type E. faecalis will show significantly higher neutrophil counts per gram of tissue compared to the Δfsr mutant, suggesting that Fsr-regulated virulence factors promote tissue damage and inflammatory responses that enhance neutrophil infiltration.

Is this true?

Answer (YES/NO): NO